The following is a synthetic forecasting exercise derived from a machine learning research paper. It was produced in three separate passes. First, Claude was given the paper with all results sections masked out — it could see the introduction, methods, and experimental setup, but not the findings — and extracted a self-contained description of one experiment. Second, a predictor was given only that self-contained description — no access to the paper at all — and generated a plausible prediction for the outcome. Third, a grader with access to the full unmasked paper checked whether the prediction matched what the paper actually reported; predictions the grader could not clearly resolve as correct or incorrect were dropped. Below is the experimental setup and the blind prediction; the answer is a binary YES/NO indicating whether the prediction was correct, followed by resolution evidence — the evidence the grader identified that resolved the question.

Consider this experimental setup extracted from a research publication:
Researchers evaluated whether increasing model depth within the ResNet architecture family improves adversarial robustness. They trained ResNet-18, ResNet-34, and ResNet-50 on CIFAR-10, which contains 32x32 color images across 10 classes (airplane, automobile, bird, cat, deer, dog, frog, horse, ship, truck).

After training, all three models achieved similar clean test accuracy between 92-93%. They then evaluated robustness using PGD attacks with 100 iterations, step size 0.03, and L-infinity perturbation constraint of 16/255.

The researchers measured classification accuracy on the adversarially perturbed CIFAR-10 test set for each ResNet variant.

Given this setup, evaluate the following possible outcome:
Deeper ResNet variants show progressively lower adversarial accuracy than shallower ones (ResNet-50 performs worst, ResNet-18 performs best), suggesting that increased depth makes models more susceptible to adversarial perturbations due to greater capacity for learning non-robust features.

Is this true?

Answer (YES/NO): NO